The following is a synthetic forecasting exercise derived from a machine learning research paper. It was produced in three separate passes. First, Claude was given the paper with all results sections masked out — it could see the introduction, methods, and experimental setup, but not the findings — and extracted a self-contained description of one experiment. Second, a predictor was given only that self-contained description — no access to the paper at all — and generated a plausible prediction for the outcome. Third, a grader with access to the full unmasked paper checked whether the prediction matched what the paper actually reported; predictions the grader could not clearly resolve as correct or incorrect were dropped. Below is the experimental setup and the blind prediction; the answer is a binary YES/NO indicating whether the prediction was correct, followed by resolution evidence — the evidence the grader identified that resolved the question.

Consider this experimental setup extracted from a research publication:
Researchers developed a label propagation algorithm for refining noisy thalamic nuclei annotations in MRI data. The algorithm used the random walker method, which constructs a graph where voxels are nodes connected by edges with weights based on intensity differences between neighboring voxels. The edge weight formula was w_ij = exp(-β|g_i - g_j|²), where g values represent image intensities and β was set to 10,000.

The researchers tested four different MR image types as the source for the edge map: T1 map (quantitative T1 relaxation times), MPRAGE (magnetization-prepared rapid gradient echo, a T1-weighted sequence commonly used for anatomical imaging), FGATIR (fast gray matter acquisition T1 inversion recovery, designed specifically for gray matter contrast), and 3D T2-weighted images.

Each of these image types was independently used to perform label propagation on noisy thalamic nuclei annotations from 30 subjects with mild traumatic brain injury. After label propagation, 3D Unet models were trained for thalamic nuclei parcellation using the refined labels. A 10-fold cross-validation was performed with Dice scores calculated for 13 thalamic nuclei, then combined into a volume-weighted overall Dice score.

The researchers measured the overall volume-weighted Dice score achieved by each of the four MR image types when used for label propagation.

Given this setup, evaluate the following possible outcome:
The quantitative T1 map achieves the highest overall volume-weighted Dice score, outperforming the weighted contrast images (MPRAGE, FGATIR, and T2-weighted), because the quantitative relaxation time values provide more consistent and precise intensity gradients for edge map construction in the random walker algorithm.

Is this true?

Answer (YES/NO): NO